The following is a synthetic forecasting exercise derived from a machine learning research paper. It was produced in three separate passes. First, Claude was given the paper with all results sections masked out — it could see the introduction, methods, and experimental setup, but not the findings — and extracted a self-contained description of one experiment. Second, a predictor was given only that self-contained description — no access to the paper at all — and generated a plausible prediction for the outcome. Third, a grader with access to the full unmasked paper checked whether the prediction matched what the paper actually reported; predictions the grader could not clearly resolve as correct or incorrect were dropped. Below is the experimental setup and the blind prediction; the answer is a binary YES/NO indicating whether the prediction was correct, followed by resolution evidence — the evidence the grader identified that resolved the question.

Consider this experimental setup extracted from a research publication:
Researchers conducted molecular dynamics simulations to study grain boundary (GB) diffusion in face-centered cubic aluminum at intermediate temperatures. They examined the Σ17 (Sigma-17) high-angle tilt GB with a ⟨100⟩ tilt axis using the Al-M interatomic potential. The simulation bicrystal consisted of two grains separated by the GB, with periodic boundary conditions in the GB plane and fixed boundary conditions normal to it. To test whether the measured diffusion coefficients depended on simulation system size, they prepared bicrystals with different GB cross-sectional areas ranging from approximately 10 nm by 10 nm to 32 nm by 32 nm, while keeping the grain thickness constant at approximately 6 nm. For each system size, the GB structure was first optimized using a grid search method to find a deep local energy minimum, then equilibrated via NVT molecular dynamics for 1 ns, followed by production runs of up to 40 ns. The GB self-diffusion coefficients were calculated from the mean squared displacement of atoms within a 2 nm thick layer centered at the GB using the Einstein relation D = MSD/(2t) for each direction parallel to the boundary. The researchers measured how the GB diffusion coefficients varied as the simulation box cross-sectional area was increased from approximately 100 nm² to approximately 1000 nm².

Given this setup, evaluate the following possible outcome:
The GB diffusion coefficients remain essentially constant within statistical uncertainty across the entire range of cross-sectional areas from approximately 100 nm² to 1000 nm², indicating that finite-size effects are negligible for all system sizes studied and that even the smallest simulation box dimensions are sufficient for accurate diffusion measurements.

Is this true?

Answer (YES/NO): NO